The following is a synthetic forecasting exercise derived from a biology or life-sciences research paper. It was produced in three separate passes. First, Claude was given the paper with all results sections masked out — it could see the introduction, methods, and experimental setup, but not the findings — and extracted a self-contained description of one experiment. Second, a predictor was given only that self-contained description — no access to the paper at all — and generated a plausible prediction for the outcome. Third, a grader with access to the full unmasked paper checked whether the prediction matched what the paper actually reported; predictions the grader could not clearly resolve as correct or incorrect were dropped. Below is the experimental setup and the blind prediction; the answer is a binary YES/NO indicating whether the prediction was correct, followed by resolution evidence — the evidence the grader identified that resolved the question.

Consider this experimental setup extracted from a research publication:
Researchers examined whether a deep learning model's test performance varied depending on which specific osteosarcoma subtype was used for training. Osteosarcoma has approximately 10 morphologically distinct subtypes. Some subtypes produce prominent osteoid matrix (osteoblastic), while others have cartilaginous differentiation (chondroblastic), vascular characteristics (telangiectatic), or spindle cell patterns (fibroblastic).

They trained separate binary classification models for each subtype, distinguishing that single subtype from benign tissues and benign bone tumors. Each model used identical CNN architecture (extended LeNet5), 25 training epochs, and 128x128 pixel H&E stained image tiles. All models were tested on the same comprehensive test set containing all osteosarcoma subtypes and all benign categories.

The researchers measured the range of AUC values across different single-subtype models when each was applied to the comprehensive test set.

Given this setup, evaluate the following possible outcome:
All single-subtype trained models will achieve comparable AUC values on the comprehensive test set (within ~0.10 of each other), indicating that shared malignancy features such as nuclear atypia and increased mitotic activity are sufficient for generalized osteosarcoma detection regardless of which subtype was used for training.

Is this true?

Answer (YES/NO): NO